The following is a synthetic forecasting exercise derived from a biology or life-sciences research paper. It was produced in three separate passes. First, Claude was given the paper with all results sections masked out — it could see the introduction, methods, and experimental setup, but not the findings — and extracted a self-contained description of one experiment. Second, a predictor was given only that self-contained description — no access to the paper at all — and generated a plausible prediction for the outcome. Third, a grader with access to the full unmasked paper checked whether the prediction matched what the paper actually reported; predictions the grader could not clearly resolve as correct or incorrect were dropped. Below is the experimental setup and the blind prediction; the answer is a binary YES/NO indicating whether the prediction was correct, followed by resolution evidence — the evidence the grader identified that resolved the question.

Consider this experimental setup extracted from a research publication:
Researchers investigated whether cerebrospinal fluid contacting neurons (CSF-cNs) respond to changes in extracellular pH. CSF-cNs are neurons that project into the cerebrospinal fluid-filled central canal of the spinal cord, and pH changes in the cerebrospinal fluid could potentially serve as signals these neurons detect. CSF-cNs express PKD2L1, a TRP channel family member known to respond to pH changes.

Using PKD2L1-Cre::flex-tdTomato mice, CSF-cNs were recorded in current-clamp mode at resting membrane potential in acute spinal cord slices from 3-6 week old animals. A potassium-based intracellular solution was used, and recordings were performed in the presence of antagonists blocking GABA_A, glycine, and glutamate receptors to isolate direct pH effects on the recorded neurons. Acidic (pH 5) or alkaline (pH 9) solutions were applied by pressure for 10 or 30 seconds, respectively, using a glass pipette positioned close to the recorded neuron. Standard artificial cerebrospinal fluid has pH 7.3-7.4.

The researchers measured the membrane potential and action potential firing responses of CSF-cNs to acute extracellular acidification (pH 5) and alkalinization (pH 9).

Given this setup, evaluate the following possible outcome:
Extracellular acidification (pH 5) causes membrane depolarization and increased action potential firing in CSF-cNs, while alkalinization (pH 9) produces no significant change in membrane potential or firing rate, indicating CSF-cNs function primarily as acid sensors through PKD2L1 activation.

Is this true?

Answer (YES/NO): NO